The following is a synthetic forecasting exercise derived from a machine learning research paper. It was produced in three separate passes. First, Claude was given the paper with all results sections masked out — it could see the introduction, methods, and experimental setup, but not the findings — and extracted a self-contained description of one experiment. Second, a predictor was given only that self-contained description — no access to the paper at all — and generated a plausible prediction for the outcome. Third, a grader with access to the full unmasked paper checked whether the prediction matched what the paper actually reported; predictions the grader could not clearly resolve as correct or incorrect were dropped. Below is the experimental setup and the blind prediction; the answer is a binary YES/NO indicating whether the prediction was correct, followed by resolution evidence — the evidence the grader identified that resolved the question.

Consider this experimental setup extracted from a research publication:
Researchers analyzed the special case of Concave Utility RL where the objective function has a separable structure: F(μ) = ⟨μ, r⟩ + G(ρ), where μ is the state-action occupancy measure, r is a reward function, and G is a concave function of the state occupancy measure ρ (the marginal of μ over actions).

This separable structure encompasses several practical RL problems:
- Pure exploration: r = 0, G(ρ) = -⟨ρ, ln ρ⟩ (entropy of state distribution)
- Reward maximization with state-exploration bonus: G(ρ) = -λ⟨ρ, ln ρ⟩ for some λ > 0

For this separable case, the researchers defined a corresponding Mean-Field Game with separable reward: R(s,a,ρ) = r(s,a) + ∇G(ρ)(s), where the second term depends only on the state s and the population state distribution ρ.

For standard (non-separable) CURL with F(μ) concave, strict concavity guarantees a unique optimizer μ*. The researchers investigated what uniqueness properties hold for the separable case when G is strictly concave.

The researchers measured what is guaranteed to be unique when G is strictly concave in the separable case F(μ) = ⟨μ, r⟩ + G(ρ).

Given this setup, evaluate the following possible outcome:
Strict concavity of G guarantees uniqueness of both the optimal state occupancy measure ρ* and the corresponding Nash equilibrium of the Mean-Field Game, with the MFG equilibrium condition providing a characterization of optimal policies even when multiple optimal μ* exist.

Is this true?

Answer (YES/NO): NO